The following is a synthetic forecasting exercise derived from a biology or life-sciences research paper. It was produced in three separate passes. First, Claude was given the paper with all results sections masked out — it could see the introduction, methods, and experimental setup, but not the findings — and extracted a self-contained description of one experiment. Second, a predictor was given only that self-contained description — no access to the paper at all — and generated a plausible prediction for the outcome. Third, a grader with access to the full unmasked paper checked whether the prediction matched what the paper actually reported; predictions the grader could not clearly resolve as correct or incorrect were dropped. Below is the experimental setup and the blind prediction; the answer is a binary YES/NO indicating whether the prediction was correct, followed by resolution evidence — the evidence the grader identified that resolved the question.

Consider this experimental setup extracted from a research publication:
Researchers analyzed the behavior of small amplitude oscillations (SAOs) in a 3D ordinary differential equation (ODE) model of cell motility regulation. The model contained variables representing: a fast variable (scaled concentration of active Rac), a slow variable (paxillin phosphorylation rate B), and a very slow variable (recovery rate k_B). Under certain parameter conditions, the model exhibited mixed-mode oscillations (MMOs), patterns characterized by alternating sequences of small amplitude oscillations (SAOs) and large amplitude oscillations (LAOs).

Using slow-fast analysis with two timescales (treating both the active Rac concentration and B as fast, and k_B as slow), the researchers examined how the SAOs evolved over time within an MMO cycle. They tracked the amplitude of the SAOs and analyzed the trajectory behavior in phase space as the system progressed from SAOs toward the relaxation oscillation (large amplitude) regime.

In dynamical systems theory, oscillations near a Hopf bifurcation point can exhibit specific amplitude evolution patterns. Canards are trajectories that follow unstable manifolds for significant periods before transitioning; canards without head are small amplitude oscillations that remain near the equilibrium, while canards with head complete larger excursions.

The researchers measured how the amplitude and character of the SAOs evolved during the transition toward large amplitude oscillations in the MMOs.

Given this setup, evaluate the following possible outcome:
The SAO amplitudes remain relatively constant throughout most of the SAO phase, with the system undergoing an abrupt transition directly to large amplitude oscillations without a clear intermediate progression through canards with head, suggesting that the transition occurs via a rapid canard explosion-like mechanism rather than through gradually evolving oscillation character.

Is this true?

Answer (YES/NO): NO